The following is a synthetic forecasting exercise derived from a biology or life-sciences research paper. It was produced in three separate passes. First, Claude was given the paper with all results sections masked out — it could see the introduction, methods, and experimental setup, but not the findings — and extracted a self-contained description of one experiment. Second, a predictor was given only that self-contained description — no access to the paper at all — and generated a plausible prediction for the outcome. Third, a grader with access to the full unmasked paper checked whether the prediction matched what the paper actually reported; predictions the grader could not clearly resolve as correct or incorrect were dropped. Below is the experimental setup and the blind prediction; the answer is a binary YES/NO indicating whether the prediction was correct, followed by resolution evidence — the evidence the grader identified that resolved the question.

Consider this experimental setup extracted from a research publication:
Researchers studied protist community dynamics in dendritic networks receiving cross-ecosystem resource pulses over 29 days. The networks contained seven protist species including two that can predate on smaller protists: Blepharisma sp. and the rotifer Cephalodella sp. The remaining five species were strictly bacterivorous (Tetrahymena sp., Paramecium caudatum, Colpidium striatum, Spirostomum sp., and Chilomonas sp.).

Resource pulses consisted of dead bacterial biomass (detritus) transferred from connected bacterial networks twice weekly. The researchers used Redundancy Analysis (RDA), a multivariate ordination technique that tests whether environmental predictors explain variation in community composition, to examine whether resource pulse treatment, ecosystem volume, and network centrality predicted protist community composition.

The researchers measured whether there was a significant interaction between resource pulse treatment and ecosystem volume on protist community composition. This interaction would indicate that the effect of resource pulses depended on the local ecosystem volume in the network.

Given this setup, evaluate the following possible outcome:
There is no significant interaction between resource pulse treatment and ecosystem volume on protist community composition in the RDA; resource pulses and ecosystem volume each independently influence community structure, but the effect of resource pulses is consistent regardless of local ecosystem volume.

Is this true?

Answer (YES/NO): NO